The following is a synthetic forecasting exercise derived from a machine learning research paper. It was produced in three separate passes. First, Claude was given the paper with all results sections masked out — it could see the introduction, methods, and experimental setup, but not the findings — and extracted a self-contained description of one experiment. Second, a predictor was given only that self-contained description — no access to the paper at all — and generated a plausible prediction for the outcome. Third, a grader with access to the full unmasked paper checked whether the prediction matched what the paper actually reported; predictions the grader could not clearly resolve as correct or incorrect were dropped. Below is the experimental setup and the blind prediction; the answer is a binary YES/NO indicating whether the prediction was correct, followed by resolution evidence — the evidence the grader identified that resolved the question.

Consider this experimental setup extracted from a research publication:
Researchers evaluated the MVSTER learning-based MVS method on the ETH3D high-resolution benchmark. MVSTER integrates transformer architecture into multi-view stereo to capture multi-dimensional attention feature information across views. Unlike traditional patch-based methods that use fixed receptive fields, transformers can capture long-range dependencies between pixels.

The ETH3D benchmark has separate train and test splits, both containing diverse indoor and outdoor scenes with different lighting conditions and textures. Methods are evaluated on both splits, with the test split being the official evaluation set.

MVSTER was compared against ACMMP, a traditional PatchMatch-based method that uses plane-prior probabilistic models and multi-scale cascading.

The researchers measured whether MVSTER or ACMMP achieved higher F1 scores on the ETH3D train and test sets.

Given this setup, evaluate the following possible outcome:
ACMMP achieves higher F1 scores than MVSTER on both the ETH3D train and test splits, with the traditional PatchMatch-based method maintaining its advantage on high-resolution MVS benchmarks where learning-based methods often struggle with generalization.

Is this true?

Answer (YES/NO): YES